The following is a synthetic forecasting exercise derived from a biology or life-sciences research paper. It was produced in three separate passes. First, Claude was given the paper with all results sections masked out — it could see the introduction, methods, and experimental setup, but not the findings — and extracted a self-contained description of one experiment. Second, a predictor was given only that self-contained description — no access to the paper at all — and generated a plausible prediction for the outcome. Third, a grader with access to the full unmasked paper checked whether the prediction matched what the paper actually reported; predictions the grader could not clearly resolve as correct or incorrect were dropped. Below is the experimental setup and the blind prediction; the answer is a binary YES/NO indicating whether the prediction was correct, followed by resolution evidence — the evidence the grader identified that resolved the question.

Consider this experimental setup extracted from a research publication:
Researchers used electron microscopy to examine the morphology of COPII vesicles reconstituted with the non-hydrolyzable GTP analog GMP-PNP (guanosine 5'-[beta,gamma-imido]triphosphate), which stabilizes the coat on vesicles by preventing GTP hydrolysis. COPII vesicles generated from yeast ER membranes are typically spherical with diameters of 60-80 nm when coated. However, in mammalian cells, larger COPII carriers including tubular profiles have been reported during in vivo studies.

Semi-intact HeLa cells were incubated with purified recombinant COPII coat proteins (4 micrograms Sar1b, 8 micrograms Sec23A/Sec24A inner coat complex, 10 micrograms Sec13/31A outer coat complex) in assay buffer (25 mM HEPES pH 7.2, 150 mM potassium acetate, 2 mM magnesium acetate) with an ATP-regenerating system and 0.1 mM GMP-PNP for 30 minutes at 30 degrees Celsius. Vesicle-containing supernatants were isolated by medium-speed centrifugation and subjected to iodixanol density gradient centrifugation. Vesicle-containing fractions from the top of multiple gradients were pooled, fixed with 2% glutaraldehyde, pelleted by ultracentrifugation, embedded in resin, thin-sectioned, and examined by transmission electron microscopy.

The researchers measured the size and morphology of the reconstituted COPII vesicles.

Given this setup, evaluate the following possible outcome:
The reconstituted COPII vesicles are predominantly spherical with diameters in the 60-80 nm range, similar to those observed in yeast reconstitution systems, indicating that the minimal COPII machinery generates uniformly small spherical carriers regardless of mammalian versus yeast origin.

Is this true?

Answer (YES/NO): NO